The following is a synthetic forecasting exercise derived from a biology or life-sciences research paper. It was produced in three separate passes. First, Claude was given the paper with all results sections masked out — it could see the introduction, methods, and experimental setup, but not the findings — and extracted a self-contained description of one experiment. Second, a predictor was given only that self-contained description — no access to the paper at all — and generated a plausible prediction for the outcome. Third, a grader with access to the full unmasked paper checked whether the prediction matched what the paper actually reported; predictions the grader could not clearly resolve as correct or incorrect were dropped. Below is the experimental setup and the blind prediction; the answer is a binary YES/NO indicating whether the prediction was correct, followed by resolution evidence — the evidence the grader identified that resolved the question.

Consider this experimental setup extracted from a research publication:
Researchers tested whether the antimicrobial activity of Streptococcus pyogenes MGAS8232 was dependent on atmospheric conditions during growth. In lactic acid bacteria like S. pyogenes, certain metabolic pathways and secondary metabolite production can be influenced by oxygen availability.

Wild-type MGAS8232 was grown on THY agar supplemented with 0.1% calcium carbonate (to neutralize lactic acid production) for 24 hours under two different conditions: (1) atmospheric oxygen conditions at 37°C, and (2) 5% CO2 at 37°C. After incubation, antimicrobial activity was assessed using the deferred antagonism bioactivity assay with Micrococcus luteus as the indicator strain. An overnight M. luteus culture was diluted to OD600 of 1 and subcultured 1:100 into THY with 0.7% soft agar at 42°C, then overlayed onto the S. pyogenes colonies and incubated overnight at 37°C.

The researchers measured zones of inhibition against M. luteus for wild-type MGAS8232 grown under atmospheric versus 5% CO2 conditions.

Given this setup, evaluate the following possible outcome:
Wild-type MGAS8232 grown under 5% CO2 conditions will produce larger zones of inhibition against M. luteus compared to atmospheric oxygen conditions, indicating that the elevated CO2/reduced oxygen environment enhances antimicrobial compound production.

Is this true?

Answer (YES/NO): NO